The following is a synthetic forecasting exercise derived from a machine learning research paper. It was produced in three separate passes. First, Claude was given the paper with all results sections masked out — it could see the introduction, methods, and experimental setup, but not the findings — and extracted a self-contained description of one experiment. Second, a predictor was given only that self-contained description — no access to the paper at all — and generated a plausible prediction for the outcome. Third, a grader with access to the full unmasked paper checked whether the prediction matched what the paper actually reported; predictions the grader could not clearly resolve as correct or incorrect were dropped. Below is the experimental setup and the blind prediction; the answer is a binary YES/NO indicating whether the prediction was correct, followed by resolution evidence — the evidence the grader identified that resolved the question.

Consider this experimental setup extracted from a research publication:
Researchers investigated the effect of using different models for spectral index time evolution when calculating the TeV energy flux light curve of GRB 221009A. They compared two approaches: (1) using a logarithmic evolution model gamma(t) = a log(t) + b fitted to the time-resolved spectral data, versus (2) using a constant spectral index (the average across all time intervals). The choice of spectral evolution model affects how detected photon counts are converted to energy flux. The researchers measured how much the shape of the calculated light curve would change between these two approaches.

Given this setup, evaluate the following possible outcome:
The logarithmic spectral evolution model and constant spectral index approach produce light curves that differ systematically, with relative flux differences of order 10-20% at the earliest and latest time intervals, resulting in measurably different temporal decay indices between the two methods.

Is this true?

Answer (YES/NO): NO